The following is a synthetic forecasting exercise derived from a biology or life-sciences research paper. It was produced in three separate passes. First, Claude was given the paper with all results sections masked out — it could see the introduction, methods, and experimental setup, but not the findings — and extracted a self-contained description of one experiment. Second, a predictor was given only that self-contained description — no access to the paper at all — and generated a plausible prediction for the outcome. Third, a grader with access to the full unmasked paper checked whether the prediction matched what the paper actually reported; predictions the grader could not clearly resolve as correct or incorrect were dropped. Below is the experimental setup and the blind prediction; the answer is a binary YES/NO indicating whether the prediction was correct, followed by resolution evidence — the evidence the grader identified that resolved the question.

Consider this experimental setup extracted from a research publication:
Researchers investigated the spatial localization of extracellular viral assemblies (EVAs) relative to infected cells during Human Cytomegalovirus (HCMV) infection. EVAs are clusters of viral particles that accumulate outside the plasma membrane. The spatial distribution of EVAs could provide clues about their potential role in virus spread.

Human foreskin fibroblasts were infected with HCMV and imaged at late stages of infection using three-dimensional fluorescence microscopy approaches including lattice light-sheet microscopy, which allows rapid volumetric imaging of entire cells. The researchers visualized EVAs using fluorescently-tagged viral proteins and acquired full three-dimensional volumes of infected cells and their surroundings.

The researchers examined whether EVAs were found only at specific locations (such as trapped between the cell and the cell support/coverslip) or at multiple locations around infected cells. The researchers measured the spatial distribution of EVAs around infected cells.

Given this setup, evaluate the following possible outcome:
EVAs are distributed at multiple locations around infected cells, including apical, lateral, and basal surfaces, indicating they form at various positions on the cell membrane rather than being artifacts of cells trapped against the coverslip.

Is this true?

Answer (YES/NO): YES